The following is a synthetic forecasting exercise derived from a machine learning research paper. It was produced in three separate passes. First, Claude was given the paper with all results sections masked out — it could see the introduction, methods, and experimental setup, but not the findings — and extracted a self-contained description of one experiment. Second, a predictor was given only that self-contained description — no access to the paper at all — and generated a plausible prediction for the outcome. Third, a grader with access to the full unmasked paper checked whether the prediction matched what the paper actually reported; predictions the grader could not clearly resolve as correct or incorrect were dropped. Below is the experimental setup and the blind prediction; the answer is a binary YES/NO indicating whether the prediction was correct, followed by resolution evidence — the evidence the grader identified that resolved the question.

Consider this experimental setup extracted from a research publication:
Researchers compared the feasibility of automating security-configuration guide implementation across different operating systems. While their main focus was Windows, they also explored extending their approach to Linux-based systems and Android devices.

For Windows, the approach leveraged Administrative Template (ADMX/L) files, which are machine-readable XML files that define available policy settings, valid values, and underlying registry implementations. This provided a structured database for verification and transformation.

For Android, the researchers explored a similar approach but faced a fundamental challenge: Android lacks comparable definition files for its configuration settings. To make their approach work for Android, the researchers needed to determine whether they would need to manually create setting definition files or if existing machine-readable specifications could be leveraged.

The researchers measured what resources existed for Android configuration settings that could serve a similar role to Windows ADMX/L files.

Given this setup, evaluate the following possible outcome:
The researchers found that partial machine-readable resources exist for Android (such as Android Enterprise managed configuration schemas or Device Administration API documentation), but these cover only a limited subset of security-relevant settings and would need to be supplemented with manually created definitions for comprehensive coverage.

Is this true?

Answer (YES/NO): NO